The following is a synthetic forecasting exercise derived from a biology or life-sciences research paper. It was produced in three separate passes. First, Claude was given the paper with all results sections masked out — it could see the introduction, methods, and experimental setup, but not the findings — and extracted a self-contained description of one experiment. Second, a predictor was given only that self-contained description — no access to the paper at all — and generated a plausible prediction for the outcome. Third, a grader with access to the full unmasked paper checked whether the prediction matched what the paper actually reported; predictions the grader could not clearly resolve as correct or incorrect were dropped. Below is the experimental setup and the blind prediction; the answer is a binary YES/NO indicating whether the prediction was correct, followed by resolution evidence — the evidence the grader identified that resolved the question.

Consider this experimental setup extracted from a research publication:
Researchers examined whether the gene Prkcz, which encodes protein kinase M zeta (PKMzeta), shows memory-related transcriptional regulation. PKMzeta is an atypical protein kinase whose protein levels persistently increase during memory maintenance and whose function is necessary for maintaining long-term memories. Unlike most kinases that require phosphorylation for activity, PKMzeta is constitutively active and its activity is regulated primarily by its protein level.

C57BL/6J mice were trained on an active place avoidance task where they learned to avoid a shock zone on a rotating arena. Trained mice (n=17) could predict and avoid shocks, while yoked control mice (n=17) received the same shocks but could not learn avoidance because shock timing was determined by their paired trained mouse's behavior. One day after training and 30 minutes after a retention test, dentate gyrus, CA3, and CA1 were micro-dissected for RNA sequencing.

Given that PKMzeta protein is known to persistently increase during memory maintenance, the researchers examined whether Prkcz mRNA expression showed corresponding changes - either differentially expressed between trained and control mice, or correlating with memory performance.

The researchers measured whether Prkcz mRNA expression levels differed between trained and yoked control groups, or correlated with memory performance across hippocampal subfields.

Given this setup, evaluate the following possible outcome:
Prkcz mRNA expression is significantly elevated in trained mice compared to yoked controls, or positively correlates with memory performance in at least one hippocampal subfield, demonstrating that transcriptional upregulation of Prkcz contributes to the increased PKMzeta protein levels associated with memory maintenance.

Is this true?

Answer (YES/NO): NO